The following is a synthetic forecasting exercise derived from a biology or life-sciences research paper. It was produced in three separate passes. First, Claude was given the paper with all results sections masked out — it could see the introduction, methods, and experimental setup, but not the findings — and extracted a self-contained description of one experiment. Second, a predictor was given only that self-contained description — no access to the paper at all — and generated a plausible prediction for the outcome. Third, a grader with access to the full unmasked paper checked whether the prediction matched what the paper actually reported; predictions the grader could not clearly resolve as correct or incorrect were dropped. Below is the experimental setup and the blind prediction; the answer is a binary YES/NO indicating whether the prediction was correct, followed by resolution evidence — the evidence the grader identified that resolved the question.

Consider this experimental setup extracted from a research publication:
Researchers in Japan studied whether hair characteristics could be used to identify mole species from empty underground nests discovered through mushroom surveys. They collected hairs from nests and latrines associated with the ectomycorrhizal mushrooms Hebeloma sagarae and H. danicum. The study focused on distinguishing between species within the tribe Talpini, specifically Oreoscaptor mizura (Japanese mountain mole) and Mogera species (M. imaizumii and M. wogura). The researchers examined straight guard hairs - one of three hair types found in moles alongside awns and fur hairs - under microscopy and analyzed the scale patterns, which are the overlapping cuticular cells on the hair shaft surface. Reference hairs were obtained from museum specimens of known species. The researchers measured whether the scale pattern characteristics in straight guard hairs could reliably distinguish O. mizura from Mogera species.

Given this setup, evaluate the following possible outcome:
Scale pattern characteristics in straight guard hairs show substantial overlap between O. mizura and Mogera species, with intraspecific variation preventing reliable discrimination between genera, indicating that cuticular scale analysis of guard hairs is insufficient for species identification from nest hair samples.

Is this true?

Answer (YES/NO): NO